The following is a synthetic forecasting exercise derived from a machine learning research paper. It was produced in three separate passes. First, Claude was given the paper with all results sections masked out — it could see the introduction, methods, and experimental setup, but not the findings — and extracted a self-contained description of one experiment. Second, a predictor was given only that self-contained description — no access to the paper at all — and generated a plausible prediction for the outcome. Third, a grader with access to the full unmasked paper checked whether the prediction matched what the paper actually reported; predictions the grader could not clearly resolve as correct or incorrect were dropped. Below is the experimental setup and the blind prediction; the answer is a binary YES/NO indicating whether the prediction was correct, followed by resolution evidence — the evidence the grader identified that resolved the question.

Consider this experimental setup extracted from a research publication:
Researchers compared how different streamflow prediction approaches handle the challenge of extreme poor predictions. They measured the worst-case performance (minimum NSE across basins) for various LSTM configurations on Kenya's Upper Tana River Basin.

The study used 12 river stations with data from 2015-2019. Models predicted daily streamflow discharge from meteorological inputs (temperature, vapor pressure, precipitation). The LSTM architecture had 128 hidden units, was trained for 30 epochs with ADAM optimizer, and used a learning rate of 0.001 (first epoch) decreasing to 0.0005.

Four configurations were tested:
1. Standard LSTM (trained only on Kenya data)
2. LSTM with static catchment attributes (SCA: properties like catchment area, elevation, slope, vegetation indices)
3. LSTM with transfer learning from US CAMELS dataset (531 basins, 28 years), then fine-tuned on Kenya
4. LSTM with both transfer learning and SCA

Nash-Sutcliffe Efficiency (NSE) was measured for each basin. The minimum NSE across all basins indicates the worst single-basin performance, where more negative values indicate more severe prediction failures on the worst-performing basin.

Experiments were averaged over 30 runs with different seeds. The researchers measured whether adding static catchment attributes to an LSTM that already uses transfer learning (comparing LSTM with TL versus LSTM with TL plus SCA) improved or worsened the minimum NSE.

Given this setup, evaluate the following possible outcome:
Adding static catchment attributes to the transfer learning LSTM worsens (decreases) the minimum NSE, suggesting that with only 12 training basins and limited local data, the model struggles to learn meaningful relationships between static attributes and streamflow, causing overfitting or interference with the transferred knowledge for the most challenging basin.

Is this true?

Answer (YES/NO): YES